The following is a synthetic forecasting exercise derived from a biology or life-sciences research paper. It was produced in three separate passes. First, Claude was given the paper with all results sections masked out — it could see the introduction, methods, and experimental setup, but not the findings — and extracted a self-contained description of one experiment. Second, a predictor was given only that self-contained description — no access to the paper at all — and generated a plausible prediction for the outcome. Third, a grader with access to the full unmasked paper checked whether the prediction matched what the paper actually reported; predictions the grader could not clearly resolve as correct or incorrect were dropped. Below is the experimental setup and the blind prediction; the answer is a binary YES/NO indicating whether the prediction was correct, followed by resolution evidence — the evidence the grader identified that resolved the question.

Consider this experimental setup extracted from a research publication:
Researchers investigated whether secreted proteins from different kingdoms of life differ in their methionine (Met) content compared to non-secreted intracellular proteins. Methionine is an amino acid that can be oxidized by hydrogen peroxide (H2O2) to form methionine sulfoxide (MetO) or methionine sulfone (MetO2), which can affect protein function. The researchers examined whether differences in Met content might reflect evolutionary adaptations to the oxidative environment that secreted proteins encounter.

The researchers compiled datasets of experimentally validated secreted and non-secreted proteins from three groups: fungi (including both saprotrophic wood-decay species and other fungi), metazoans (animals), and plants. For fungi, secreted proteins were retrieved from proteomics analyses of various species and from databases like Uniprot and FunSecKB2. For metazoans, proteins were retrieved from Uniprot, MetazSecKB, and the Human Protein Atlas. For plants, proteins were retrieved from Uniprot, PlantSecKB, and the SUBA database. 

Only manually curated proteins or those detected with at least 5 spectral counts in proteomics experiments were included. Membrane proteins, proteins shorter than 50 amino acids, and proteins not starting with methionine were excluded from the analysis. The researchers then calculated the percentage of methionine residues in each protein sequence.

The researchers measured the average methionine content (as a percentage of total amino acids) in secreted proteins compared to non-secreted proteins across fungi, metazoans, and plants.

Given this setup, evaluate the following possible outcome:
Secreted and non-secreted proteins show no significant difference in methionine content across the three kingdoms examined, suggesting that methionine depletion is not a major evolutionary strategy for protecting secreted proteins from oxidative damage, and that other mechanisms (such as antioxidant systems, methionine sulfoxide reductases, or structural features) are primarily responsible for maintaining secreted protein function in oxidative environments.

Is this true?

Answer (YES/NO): NO